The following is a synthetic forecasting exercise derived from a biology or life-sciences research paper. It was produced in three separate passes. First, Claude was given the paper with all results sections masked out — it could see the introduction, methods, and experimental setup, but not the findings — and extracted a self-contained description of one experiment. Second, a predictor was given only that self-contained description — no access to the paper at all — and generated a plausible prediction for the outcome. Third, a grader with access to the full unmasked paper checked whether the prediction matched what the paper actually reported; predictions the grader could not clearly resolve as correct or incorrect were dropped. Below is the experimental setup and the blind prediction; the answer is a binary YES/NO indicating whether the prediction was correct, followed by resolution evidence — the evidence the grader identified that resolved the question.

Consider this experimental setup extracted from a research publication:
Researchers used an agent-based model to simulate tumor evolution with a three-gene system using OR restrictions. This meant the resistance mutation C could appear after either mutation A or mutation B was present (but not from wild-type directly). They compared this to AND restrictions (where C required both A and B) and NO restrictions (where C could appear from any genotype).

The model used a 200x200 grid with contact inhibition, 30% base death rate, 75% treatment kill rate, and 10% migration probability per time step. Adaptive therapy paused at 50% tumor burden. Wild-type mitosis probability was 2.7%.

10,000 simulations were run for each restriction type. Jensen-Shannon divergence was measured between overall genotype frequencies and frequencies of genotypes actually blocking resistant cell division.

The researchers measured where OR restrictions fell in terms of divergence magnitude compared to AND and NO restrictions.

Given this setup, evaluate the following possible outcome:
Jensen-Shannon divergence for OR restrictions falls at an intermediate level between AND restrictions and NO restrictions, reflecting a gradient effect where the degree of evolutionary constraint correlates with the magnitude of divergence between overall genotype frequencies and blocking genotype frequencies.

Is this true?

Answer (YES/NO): YES